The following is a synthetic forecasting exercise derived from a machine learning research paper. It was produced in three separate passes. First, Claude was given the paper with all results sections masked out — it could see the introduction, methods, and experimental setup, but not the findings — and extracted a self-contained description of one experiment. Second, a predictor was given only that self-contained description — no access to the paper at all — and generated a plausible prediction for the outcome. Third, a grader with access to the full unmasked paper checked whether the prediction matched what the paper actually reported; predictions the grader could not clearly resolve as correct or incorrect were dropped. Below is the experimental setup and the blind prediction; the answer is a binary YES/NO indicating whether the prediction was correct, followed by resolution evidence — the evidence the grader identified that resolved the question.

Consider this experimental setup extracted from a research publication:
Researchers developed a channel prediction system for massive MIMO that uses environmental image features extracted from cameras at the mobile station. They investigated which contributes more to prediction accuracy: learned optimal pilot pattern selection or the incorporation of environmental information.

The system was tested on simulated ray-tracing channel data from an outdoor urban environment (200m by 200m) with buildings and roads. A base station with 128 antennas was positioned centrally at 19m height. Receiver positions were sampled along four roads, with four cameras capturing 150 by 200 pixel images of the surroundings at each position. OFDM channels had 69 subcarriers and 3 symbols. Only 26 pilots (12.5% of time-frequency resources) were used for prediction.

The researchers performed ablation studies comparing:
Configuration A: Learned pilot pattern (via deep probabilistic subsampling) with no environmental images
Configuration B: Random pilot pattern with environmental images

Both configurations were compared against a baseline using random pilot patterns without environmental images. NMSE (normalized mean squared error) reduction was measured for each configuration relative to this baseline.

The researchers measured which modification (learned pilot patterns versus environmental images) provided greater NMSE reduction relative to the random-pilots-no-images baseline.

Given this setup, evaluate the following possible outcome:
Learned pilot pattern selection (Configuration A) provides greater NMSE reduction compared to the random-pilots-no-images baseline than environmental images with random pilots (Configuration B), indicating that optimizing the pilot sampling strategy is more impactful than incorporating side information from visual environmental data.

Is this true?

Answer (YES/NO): YES